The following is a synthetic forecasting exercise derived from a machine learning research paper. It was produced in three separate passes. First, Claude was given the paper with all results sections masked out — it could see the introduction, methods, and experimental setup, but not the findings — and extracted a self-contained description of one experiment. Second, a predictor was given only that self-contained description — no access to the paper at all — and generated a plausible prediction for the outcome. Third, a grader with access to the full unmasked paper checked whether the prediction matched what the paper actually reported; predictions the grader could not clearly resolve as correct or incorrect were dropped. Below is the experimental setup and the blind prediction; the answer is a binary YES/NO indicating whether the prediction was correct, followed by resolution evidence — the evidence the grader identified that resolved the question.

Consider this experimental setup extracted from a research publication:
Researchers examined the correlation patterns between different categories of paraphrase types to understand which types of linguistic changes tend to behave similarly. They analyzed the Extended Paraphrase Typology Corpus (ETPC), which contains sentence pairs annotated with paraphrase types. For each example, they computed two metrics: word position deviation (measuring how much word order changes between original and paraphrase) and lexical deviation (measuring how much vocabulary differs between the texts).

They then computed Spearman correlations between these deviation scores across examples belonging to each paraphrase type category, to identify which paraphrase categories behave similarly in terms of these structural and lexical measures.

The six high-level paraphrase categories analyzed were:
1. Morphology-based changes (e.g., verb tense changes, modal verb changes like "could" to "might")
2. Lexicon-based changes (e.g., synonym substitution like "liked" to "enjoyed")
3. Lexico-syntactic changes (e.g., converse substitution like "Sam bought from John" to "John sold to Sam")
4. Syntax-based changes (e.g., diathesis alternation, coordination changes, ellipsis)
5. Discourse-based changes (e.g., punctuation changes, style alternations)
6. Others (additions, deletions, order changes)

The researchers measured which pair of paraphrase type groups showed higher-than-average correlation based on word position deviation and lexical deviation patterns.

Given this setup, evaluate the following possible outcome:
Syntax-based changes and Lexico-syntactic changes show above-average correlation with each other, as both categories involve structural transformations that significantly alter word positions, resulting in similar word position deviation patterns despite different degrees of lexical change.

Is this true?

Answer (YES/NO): YES